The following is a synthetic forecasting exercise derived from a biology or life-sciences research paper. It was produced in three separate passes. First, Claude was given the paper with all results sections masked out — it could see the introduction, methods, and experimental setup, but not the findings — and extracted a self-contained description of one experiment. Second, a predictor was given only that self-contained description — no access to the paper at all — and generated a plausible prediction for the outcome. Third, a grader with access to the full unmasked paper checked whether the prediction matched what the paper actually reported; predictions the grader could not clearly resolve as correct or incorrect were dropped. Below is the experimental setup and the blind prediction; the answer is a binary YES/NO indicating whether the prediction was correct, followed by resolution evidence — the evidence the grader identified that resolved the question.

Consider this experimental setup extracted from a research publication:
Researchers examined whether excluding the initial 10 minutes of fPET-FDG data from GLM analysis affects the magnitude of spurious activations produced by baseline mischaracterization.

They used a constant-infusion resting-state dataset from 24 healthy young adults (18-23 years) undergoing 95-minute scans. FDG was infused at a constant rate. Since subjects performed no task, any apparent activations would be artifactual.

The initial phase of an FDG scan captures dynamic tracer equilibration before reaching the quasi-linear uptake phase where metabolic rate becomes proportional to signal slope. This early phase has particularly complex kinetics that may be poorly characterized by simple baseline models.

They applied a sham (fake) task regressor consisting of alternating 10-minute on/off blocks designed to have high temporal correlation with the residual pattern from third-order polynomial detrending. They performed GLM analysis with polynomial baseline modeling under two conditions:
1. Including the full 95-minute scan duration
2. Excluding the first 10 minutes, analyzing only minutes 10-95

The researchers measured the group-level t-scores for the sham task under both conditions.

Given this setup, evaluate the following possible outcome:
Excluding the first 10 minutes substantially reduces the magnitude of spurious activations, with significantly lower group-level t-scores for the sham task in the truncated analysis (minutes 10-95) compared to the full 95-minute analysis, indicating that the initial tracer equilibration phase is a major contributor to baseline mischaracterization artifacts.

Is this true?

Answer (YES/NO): YES